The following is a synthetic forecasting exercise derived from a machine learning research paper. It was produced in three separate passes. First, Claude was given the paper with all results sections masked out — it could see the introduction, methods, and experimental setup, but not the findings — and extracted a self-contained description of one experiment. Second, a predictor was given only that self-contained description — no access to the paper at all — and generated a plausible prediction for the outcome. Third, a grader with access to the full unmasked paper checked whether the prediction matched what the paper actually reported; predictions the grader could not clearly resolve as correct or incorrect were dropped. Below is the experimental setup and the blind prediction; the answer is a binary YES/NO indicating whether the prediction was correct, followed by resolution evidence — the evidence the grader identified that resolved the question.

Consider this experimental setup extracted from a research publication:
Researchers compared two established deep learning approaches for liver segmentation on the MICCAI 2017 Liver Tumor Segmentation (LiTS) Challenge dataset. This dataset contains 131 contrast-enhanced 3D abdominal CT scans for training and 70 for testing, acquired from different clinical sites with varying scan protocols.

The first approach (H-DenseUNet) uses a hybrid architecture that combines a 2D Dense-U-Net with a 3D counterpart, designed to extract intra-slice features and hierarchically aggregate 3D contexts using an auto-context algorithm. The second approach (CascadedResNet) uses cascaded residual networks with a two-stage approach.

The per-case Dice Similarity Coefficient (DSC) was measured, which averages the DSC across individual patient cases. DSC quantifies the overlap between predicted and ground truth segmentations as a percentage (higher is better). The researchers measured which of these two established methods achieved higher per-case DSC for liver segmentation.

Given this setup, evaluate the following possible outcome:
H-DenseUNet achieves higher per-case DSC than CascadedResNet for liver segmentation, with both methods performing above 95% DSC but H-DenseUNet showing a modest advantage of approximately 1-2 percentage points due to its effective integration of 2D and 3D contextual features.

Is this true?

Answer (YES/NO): NO